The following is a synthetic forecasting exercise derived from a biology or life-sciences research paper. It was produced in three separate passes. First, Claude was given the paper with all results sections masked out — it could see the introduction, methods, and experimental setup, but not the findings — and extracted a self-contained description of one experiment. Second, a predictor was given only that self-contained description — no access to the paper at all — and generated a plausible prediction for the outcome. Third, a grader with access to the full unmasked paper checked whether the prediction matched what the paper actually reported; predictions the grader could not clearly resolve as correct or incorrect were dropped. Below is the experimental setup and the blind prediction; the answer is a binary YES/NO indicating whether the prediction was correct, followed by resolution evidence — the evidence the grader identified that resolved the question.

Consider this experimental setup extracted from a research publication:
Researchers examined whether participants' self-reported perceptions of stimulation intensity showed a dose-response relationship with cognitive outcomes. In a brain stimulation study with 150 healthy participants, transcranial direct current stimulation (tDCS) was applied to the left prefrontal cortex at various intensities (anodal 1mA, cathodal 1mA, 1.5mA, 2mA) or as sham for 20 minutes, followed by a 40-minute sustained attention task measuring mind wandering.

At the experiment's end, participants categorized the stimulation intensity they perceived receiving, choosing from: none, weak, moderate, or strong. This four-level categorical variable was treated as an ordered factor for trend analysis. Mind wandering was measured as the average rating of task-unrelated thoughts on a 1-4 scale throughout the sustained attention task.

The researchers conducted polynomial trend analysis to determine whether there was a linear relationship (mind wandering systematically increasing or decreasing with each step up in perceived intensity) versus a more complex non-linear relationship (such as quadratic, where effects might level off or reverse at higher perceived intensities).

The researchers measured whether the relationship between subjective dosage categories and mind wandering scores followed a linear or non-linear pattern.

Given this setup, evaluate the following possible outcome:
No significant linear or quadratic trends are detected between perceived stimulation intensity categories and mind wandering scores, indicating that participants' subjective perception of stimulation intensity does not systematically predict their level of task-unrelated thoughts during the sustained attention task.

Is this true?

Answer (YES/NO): NO